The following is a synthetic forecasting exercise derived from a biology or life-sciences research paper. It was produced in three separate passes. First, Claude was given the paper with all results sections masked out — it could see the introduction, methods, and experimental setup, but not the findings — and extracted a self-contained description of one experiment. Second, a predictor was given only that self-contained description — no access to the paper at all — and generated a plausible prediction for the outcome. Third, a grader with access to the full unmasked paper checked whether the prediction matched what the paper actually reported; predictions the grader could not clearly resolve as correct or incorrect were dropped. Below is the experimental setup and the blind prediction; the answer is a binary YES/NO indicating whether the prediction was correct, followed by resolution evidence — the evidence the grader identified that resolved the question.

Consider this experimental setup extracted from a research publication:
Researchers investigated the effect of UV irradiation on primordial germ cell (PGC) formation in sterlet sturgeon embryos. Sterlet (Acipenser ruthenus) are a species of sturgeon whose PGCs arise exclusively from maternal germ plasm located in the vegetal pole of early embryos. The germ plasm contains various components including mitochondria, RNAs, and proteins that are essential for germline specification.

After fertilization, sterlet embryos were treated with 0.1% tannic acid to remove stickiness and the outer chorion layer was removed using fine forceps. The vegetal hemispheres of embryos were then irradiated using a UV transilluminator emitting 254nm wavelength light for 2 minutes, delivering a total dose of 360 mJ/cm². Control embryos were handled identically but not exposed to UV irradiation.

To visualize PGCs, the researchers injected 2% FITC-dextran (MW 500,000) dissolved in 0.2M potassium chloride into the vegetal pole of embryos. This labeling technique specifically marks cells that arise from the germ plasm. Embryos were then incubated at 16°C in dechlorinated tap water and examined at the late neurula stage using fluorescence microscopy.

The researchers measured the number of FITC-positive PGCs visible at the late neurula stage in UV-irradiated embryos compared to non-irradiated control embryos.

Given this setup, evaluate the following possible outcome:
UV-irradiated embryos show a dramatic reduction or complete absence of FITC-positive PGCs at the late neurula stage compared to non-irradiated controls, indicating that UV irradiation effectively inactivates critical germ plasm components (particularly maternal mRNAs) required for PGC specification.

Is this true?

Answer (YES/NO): YES